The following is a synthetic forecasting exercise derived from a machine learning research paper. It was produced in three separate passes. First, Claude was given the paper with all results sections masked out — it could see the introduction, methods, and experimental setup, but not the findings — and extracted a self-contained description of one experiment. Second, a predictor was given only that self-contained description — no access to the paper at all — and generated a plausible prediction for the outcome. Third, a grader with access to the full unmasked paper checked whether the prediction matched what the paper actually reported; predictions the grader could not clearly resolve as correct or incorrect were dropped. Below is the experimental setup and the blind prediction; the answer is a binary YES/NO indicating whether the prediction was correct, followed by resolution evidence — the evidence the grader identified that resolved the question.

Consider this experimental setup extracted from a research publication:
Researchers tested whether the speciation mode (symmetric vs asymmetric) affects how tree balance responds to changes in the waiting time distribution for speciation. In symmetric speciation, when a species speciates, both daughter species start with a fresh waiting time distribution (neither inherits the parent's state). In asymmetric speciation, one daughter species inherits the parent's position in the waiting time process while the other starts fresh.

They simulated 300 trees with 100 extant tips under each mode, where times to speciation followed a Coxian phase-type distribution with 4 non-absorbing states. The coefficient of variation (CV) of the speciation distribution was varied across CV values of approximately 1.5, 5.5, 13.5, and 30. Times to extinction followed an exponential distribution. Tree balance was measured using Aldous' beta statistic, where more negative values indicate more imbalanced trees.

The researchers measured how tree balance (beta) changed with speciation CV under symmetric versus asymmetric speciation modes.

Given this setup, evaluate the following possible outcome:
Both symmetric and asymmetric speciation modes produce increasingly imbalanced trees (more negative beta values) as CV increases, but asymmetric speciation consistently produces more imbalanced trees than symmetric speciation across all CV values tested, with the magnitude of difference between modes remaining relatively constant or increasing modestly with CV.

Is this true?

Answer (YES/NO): NO